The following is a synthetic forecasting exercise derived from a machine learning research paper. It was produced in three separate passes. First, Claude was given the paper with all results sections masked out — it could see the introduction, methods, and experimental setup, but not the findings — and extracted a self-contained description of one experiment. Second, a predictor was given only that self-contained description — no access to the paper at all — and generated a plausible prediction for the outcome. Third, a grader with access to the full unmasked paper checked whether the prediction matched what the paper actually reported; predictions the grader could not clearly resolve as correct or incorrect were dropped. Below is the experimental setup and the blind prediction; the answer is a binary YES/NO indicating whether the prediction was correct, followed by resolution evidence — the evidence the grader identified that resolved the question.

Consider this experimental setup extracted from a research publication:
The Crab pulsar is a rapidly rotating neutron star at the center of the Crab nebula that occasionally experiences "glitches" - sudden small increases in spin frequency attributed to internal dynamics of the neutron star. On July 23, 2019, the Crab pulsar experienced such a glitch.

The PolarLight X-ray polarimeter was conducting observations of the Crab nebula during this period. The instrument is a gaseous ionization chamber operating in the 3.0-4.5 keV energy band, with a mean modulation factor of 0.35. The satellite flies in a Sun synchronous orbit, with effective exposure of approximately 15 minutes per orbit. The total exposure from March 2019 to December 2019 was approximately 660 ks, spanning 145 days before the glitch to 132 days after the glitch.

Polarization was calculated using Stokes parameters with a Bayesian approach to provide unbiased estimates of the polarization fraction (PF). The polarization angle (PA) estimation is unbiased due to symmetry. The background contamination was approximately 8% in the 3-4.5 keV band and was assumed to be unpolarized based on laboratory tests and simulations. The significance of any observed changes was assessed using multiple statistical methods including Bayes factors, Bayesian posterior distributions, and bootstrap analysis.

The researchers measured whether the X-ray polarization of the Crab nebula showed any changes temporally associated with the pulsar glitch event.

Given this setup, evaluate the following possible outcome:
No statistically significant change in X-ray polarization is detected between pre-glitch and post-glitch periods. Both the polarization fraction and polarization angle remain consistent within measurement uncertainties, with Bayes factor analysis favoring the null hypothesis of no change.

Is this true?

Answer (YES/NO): NO